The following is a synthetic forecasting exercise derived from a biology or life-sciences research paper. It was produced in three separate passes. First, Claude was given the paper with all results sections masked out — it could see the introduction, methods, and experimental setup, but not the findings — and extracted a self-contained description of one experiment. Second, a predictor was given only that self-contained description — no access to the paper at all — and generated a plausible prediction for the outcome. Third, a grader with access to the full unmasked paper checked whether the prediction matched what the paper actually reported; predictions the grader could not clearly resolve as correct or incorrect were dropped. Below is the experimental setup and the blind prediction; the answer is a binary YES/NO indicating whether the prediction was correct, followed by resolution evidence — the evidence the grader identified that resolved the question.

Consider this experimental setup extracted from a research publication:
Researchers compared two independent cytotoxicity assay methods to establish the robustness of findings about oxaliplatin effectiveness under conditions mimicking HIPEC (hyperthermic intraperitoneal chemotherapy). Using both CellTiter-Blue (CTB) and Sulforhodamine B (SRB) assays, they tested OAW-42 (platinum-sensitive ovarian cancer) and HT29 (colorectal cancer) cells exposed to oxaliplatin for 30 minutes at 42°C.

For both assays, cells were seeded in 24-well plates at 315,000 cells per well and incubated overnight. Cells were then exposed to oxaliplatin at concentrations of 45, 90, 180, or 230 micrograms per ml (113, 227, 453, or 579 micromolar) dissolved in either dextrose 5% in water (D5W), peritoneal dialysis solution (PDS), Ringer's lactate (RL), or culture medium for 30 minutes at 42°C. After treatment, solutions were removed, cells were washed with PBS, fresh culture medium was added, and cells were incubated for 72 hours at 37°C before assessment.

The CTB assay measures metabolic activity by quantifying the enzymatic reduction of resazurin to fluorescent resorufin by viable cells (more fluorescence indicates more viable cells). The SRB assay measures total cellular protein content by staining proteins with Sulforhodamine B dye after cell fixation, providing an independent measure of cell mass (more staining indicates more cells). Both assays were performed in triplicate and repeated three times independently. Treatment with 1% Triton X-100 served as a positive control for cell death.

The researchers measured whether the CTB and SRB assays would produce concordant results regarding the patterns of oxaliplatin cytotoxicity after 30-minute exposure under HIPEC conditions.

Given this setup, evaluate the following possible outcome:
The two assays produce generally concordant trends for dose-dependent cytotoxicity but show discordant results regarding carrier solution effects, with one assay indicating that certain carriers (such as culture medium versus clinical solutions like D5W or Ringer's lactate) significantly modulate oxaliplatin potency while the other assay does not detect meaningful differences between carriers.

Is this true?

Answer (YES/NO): NO